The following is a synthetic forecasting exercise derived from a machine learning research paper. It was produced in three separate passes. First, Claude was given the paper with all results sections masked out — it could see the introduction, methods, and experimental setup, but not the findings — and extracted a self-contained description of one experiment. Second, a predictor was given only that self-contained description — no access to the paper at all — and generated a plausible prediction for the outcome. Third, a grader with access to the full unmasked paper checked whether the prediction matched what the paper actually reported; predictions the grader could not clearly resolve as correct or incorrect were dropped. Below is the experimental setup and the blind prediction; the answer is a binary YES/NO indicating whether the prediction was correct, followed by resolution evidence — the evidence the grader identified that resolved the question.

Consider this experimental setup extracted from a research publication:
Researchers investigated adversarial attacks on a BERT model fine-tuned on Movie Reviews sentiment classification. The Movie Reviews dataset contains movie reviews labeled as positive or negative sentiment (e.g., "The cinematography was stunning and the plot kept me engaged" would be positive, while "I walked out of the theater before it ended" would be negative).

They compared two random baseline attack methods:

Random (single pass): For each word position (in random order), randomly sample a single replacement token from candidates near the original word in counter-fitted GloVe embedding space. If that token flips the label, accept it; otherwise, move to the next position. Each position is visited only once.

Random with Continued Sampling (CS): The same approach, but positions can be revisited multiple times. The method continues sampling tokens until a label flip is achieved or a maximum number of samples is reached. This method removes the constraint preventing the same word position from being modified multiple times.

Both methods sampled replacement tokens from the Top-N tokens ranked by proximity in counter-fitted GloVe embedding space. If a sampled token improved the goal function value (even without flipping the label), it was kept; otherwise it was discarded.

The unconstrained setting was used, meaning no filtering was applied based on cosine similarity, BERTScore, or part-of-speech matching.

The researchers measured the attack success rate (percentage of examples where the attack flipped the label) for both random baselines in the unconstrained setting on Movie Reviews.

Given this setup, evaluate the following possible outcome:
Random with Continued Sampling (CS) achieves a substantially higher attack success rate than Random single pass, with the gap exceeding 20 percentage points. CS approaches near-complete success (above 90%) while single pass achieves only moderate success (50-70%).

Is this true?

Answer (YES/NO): YES